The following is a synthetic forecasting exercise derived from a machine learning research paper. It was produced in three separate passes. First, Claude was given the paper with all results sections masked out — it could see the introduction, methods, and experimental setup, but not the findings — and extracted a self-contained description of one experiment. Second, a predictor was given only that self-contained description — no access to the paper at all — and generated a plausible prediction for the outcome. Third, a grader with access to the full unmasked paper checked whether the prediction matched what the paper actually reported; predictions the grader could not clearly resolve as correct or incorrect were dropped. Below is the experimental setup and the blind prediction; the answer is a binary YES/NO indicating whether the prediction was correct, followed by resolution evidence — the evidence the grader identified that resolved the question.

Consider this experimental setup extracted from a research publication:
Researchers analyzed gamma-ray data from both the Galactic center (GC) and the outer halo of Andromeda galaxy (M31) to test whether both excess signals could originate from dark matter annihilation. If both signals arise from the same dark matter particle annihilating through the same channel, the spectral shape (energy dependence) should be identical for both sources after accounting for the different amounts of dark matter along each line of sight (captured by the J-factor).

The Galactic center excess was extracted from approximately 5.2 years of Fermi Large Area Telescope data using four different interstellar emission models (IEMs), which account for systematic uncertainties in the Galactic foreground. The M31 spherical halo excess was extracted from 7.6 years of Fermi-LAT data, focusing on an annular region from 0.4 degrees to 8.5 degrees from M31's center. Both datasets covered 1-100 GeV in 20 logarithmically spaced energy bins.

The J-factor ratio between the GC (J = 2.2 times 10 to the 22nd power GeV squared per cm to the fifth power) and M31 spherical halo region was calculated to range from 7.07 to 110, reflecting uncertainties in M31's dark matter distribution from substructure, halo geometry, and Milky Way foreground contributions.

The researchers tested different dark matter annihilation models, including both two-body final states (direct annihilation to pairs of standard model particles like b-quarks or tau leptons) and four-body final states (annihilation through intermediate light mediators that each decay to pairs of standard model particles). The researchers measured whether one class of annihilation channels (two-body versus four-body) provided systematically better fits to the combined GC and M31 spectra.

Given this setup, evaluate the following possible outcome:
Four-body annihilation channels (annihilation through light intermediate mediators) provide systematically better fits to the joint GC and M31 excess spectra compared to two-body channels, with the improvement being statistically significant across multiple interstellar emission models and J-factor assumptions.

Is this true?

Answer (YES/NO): NO